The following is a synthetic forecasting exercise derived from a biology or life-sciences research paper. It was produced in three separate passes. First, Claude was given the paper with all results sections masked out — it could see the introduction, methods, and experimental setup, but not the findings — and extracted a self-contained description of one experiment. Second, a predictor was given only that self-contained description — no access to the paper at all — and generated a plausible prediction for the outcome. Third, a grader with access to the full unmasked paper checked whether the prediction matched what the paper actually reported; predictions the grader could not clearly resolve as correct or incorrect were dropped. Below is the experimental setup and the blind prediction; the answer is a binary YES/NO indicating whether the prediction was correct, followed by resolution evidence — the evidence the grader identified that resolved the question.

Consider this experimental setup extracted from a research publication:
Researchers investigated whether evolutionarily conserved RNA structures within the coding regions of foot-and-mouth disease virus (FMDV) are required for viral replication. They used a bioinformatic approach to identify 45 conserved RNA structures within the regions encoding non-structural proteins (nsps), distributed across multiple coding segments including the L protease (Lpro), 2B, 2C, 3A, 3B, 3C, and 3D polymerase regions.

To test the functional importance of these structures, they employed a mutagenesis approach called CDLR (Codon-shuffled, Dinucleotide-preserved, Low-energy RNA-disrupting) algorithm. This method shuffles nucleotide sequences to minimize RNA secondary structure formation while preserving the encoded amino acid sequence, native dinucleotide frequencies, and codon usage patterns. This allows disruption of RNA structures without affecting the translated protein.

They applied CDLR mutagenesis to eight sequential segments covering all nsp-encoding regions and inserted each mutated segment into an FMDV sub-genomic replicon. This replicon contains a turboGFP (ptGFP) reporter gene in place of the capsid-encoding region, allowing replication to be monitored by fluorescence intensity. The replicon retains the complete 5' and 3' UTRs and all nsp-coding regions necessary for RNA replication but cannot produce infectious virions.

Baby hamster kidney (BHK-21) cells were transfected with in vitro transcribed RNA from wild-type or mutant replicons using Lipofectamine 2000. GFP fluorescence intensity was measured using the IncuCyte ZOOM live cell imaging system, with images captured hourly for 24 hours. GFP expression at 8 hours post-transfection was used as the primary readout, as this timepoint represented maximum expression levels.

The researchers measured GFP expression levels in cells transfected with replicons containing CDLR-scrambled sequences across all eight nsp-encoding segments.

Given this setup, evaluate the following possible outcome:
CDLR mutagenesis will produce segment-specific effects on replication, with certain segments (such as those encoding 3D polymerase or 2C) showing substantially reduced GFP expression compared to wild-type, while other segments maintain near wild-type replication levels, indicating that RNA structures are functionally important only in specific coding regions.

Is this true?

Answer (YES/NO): YES